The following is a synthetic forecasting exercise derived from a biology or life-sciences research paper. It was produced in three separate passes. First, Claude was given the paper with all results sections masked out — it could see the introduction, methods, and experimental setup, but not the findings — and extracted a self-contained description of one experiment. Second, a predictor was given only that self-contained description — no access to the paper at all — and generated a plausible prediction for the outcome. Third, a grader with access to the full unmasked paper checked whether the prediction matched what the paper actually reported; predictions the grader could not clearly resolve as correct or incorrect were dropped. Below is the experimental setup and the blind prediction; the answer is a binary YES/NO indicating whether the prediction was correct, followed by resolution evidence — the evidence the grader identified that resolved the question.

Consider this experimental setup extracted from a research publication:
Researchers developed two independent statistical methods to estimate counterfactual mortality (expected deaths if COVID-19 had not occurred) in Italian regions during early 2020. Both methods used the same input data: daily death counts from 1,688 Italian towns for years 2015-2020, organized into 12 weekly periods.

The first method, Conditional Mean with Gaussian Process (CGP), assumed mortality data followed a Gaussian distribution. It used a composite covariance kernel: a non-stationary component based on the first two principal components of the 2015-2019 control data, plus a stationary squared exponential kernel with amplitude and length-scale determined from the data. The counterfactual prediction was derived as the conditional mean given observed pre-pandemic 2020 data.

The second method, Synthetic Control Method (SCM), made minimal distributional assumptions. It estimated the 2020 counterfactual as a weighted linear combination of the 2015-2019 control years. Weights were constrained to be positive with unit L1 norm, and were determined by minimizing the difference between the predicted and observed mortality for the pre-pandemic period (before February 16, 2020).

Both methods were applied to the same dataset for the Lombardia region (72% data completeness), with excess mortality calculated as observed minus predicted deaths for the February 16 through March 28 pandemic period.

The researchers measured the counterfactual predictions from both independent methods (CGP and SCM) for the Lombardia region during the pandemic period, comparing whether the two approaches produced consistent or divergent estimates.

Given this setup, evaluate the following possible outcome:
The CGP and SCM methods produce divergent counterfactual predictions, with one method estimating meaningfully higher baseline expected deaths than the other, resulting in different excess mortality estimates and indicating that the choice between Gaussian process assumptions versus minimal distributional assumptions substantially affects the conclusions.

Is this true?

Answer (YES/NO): NO